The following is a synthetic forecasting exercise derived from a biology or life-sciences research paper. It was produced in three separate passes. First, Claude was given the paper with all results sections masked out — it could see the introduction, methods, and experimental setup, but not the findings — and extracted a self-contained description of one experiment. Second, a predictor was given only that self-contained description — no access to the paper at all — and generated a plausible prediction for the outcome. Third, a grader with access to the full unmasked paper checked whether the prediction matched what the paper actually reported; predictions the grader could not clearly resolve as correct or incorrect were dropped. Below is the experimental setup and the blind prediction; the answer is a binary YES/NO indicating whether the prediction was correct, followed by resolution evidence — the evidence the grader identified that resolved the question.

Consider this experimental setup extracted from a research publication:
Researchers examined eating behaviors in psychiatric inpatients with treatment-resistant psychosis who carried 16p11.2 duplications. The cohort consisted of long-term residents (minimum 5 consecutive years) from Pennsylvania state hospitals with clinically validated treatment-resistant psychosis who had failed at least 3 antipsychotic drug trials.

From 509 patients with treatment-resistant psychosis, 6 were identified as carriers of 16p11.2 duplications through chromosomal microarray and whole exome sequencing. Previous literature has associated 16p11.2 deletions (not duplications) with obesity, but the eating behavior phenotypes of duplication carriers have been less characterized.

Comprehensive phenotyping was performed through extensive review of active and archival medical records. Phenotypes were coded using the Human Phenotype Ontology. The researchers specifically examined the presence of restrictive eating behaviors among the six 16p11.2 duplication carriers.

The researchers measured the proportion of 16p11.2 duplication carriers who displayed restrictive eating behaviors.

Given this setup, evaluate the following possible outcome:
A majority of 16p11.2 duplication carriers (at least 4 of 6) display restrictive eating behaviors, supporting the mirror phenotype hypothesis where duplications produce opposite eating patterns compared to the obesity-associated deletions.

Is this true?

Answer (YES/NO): NO